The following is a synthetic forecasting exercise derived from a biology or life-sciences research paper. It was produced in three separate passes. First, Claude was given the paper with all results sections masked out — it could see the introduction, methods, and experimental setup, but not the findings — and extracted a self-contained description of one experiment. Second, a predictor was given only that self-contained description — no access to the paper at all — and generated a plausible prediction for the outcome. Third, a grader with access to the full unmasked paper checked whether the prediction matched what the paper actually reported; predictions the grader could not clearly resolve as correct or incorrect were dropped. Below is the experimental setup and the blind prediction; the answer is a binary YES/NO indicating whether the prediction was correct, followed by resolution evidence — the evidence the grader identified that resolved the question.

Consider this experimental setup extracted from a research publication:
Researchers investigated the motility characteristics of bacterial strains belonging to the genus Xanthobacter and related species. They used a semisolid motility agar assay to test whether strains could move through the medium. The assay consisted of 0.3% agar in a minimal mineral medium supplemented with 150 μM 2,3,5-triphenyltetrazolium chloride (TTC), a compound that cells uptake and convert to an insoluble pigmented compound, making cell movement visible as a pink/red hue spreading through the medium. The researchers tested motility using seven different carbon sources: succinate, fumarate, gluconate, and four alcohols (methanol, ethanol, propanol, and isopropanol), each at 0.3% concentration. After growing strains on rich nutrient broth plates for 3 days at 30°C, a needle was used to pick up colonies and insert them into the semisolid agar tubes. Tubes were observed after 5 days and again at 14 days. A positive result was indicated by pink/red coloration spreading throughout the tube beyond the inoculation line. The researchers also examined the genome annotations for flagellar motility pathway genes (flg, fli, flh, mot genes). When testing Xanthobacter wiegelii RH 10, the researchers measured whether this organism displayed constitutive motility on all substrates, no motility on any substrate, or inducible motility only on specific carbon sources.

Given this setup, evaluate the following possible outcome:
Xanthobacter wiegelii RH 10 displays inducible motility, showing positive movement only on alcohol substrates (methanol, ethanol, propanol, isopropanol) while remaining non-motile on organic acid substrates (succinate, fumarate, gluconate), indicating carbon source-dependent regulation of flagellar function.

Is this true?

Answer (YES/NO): NO